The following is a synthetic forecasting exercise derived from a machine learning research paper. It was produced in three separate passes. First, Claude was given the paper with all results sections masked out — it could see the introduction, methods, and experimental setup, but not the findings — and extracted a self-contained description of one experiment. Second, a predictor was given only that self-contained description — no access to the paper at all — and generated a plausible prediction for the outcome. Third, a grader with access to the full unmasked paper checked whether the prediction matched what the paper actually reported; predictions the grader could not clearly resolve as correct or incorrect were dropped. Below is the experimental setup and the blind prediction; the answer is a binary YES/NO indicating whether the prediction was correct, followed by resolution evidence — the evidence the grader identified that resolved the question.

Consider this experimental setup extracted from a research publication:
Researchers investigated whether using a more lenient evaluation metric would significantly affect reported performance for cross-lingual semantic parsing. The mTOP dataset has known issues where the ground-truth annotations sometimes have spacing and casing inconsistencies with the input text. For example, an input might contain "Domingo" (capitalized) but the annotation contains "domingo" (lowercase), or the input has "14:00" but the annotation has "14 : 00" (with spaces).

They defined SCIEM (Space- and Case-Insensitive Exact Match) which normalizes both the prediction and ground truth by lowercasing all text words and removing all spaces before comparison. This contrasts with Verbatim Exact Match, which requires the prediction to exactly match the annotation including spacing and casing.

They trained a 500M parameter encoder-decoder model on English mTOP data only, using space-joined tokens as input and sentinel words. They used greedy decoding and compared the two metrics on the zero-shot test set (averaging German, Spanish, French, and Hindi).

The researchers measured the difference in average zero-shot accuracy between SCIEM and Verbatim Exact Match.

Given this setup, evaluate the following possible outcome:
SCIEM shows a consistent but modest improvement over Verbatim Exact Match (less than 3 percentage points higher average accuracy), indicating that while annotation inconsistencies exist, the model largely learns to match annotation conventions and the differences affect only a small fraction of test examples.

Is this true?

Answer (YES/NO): YES